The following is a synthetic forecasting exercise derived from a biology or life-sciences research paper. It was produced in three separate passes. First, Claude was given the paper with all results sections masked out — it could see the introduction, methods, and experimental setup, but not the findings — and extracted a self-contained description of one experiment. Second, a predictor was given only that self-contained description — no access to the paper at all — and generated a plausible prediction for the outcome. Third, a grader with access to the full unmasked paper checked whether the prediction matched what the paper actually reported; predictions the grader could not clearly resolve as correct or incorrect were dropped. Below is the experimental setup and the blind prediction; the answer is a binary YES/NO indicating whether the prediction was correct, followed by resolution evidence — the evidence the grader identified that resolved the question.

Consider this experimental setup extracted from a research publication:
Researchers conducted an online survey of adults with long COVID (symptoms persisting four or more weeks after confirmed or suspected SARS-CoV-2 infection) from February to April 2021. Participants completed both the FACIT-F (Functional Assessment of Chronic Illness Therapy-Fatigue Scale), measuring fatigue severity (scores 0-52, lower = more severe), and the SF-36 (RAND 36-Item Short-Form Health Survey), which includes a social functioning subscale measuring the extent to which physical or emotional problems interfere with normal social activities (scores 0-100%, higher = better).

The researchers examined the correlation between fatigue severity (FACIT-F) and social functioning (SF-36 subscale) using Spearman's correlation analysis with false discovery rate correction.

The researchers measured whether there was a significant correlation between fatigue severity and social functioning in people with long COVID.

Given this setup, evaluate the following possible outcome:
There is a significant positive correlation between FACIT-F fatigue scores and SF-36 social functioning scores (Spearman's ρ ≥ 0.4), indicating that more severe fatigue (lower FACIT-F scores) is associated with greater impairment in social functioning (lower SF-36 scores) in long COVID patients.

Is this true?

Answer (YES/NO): YES